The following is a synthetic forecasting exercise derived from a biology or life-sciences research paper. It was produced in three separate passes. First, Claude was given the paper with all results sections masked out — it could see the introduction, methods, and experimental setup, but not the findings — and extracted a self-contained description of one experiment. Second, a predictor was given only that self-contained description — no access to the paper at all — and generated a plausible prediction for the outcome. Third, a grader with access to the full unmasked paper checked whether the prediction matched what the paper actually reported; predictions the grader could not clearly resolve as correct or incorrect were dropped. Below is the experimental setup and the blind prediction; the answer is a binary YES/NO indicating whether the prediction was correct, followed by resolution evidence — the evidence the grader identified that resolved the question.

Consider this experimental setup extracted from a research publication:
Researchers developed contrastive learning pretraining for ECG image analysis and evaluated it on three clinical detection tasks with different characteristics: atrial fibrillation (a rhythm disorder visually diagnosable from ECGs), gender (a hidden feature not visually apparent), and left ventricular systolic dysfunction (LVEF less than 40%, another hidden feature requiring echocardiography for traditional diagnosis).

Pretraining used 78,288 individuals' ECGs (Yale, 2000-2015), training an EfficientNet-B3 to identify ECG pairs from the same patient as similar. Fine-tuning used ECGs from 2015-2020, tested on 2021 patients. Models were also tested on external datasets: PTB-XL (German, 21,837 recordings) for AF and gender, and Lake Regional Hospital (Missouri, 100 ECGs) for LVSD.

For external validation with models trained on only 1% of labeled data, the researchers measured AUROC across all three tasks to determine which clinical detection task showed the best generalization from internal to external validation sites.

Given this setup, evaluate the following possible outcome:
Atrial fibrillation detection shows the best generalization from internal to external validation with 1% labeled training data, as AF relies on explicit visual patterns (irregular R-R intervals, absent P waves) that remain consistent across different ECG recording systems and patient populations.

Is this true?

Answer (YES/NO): YES